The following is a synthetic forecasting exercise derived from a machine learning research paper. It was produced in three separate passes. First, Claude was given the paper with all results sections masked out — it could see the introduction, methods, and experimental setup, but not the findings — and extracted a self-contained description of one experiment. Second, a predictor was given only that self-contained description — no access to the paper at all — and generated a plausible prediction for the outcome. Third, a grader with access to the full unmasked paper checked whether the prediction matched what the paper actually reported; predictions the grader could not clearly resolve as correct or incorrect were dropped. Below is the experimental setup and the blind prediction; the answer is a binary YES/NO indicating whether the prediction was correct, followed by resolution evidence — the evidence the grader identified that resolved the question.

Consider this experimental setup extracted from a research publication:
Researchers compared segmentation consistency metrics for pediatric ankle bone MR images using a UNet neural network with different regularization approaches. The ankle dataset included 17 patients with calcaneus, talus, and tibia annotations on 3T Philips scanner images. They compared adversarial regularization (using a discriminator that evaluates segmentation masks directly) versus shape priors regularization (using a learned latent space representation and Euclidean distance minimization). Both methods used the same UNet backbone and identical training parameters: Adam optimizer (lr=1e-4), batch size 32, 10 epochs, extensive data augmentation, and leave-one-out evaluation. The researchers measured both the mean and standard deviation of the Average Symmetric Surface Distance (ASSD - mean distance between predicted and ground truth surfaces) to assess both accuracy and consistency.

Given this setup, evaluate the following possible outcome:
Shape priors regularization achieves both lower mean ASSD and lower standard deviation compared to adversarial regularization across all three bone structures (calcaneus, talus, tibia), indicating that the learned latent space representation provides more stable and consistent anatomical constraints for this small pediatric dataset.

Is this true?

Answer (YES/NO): YES